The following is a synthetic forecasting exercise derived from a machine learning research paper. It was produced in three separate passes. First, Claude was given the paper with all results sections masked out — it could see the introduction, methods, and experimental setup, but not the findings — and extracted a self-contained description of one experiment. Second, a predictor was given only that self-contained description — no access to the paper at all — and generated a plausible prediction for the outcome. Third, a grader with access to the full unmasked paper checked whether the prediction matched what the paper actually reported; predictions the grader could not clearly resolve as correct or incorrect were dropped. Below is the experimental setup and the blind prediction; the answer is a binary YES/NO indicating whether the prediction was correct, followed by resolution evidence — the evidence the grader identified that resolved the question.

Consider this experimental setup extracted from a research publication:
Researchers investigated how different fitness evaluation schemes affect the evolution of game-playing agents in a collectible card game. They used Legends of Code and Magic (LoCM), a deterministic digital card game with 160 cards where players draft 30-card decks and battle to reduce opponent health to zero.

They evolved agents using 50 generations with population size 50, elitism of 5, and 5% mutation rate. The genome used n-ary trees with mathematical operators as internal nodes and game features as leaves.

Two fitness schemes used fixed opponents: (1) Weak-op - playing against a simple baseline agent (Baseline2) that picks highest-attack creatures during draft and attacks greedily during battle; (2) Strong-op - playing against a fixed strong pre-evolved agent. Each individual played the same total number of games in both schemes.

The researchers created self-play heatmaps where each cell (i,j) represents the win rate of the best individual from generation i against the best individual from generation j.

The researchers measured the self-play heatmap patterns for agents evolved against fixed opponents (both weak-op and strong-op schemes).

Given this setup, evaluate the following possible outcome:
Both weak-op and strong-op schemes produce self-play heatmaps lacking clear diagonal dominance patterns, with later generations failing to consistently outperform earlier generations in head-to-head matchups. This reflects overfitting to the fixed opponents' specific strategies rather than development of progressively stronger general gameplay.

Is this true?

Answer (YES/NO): YES